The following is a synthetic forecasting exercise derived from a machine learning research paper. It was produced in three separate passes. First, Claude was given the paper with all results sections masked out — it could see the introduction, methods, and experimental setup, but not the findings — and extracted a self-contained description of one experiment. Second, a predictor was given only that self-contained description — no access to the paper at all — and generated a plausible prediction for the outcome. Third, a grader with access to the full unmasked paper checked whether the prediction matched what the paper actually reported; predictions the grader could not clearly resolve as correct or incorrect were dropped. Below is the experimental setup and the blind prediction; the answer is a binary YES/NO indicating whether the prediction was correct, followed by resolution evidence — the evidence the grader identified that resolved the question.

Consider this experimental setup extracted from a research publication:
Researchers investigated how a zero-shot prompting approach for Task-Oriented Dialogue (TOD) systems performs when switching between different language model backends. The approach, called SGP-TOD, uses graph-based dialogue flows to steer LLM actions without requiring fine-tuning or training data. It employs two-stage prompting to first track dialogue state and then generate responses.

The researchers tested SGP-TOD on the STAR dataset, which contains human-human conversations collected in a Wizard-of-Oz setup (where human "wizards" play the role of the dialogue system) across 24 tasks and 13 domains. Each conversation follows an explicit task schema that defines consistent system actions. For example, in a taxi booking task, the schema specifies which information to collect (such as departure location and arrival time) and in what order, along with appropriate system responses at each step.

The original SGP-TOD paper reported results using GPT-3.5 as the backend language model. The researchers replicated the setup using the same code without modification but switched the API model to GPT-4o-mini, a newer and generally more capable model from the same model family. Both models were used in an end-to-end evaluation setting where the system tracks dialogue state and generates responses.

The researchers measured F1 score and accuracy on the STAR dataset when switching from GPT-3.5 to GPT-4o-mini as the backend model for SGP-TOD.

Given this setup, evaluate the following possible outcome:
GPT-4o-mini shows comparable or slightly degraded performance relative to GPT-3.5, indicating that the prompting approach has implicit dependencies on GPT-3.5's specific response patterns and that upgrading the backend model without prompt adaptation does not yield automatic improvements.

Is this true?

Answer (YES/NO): NO